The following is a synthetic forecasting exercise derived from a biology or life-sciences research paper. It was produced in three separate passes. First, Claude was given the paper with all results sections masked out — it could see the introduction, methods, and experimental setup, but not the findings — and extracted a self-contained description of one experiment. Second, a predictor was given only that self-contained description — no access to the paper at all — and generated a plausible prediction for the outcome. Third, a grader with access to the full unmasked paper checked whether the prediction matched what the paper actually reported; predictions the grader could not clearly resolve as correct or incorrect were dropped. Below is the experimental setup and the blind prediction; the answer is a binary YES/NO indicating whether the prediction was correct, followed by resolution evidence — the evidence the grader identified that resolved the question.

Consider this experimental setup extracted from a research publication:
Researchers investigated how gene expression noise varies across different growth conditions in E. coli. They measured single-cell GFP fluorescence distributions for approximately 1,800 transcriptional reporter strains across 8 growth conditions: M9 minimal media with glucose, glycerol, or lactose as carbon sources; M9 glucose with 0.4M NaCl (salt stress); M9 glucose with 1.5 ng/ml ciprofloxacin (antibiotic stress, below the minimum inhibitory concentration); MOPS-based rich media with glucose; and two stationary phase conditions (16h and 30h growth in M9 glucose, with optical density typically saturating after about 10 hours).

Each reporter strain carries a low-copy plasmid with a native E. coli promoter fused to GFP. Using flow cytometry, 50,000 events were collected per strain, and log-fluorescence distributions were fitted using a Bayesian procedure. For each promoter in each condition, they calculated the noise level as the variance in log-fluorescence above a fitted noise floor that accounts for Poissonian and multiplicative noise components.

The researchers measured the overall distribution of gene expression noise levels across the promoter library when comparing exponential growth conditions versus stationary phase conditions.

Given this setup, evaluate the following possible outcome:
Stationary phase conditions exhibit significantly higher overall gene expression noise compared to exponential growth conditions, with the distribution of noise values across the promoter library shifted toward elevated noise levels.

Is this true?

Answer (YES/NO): YES